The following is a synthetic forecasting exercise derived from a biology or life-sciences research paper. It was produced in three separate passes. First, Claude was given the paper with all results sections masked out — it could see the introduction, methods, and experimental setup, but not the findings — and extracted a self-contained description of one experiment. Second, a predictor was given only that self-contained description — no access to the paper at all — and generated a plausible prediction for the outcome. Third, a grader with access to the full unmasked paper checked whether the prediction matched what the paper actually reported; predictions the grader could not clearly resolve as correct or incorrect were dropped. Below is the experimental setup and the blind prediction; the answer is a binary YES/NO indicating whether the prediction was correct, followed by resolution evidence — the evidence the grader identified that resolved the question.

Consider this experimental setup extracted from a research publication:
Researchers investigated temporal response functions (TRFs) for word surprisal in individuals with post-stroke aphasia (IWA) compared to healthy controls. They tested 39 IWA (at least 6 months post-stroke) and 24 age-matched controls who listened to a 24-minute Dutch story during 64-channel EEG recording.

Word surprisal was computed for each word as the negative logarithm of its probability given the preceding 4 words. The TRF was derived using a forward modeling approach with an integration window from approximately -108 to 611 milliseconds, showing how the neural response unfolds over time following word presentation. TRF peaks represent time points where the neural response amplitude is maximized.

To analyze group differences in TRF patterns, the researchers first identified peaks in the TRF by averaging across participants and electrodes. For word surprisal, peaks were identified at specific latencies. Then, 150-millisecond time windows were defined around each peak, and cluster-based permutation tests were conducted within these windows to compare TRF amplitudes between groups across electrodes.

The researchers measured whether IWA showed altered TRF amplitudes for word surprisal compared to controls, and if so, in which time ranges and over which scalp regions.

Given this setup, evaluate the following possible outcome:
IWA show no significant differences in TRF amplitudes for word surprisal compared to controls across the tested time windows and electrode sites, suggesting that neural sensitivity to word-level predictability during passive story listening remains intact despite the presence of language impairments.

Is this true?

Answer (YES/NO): NO